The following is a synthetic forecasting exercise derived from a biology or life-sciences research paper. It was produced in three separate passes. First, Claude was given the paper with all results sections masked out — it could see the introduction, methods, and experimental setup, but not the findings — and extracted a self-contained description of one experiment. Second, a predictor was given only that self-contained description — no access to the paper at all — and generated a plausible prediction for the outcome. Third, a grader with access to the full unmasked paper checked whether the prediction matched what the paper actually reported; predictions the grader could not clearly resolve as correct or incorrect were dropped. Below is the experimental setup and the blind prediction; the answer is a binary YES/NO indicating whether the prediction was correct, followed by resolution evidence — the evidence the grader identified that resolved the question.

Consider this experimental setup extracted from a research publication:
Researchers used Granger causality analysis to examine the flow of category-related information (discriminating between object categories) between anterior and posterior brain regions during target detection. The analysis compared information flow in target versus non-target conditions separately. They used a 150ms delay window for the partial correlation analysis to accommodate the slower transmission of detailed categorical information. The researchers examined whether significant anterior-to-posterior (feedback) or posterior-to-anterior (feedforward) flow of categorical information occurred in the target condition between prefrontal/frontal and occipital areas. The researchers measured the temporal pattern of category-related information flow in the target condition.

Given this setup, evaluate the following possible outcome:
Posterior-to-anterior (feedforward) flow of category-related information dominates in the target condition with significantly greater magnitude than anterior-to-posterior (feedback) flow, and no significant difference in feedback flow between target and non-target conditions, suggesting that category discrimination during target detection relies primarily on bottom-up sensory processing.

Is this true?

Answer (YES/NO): NO